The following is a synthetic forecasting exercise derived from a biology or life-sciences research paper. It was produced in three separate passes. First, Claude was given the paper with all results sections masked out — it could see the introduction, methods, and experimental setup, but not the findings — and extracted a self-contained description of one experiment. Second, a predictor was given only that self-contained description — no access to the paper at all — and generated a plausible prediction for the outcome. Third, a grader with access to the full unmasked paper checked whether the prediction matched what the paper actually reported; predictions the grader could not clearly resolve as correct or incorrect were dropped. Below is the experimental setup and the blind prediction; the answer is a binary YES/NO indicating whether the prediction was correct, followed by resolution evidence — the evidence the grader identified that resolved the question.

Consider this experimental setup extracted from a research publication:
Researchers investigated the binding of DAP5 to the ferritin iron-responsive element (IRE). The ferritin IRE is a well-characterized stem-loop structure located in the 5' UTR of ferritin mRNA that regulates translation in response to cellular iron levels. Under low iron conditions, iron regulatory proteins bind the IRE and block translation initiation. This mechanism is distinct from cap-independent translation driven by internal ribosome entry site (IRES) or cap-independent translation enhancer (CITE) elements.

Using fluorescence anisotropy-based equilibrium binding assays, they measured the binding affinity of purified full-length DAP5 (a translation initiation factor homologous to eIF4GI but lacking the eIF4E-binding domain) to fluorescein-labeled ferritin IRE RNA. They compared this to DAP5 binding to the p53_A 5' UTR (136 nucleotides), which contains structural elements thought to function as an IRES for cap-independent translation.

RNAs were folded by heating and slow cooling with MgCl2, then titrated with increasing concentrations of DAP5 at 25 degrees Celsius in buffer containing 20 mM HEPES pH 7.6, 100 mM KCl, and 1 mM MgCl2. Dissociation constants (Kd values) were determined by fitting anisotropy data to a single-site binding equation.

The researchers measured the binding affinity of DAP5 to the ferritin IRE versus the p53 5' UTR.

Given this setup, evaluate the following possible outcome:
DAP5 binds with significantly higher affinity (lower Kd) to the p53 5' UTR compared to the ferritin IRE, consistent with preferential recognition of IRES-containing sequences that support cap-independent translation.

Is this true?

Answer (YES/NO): NO